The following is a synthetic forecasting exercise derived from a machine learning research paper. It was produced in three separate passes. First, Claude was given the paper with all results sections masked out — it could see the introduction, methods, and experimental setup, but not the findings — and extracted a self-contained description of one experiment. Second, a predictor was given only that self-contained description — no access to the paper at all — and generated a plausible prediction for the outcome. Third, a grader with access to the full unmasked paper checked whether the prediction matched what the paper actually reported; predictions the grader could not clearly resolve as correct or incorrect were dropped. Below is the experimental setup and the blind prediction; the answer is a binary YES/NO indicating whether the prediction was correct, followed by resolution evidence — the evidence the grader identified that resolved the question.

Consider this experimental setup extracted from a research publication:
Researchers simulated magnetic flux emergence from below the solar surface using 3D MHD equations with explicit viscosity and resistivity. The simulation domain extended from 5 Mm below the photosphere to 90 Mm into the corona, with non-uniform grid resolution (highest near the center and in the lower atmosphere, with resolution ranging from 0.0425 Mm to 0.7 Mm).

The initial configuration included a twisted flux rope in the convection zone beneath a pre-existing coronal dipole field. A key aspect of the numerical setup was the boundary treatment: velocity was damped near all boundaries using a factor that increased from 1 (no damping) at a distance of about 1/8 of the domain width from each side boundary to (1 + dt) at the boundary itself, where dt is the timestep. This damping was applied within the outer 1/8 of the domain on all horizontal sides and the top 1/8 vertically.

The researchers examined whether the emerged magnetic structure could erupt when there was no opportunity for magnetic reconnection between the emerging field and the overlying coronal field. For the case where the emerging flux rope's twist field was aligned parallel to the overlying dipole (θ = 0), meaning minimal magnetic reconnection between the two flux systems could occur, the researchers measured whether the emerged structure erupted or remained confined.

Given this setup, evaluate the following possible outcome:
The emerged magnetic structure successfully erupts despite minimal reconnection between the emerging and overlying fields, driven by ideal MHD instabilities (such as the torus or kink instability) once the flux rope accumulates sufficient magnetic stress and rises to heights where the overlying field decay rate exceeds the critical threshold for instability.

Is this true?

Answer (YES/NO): NO